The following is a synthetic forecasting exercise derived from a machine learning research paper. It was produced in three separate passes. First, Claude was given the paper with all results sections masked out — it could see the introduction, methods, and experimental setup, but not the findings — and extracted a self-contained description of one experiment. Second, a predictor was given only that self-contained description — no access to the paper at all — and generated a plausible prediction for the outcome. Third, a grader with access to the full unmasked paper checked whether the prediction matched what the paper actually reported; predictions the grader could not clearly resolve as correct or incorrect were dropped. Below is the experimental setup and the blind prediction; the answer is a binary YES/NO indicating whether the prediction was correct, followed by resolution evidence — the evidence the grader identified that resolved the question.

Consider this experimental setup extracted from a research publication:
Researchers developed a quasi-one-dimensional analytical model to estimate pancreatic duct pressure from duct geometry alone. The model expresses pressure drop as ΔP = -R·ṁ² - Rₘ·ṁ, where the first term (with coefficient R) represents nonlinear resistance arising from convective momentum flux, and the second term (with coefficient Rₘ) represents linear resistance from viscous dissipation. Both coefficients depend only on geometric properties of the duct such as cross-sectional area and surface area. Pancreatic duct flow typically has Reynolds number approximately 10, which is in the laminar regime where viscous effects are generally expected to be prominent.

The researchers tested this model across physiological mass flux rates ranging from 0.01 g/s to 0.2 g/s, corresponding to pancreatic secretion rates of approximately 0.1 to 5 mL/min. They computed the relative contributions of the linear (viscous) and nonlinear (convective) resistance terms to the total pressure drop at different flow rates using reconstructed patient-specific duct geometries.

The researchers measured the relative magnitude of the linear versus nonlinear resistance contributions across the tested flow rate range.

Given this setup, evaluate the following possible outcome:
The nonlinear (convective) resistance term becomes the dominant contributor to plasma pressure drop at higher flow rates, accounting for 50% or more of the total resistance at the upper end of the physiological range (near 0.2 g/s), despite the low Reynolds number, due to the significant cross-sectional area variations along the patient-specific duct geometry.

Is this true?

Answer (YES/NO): NO